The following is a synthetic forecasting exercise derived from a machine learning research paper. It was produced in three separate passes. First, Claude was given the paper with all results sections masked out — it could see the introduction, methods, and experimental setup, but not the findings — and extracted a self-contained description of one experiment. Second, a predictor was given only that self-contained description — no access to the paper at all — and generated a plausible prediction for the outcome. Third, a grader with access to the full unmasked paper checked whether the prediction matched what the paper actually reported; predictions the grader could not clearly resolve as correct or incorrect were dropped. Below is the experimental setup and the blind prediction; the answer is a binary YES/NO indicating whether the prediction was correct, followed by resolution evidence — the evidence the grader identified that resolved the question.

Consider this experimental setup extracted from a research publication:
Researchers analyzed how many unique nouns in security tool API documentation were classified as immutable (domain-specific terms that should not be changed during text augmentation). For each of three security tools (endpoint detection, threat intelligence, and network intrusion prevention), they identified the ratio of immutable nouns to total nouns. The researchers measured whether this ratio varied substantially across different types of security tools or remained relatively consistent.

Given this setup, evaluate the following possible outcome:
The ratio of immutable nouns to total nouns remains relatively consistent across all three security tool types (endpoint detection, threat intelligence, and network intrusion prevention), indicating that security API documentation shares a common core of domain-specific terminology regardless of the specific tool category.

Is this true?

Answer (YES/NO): NO